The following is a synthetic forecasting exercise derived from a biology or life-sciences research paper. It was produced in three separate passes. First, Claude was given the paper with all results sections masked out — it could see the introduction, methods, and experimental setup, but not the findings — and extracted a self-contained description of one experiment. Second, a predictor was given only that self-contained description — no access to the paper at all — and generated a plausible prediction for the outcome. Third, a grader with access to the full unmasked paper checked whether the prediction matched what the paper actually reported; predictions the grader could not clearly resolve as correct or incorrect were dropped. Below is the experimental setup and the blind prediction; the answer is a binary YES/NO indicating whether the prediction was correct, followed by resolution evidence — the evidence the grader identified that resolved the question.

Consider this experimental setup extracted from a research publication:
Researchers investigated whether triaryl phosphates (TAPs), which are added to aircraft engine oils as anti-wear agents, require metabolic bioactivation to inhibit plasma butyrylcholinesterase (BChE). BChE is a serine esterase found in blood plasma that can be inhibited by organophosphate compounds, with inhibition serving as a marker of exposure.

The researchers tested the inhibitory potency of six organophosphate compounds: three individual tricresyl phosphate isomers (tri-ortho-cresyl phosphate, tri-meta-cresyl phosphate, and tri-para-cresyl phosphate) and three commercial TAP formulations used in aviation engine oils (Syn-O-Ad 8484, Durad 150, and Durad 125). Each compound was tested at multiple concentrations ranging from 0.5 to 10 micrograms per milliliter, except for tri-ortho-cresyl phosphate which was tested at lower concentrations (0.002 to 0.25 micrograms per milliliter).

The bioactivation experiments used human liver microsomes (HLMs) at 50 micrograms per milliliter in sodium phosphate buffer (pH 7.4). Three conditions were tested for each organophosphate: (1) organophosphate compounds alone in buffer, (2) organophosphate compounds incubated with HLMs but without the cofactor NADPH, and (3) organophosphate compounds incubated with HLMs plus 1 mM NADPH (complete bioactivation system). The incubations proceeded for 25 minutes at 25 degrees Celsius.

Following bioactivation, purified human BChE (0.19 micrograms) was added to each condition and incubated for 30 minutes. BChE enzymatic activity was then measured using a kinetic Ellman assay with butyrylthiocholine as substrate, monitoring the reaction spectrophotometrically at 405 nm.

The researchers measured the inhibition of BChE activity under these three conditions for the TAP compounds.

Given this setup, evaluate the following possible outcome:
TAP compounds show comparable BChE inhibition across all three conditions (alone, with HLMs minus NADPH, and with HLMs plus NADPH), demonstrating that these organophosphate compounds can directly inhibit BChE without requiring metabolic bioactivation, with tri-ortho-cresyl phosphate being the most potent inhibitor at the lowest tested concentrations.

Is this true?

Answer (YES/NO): NO